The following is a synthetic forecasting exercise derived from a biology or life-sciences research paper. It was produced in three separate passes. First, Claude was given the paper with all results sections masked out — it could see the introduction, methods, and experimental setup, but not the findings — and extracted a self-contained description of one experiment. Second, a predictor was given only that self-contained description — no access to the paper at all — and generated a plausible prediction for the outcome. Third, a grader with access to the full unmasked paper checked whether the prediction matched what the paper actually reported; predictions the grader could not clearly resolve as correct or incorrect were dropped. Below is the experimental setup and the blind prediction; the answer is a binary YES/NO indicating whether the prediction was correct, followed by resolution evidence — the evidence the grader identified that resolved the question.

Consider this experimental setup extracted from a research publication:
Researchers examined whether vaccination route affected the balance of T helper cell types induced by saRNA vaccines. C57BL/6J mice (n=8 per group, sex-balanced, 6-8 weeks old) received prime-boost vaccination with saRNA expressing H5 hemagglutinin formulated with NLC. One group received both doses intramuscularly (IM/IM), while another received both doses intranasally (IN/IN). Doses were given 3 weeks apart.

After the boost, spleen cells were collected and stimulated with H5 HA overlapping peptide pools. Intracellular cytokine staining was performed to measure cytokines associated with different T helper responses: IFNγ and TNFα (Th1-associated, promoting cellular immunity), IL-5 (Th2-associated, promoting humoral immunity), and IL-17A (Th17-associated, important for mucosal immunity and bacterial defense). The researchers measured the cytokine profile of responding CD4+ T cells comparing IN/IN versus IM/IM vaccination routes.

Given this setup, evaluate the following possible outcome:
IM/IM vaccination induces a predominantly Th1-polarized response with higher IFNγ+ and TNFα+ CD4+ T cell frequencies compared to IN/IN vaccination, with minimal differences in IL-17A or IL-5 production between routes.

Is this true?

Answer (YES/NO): NO